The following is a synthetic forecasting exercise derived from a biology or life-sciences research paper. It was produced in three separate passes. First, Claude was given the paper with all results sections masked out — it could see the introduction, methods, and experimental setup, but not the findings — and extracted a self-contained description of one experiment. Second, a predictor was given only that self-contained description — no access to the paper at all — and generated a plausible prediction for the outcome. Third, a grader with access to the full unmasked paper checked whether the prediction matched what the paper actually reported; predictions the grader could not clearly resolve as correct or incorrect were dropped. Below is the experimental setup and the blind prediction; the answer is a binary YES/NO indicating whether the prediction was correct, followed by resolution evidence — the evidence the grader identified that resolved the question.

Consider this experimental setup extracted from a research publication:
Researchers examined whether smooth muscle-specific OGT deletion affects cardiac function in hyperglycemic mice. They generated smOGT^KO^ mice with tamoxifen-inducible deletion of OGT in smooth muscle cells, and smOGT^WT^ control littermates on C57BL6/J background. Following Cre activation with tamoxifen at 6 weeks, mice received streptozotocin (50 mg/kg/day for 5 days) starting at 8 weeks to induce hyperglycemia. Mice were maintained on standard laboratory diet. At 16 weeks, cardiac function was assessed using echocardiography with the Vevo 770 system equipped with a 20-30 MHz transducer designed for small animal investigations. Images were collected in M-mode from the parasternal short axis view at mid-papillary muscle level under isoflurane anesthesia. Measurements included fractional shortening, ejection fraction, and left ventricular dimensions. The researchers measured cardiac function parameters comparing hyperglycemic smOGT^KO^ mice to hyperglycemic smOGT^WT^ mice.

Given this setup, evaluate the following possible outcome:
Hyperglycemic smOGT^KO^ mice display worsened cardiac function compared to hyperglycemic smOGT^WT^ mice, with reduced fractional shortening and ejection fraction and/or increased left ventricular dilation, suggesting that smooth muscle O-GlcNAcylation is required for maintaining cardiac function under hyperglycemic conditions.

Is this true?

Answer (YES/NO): NO